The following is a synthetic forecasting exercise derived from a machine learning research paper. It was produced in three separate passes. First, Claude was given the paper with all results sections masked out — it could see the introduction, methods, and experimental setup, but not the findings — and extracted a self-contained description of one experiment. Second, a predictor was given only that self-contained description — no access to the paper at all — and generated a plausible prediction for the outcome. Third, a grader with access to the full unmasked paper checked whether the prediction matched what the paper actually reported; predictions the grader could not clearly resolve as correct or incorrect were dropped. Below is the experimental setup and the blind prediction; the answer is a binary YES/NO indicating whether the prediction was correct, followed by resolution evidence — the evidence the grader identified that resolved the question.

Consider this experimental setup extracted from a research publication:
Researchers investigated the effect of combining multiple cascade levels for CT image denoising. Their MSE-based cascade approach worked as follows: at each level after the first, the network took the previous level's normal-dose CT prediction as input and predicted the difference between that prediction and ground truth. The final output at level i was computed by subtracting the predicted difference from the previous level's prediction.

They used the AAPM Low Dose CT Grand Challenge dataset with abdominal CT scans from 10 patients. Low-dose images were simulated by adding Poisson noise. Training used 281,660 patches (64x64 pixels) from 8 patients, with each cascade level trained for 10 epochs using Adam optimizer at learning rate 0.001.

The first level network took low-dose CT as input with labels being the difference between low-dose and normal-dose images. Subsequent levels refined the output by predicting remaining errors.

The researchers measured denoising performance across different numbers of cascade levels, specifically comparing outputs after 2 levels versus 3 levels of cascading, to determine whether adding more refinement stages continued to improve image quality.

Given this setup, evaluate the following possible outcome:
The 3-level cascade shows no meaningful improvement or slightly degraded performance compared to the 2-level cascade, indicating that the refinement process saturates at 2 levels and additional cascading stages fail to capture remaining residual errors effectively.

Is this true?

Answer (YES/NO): YES